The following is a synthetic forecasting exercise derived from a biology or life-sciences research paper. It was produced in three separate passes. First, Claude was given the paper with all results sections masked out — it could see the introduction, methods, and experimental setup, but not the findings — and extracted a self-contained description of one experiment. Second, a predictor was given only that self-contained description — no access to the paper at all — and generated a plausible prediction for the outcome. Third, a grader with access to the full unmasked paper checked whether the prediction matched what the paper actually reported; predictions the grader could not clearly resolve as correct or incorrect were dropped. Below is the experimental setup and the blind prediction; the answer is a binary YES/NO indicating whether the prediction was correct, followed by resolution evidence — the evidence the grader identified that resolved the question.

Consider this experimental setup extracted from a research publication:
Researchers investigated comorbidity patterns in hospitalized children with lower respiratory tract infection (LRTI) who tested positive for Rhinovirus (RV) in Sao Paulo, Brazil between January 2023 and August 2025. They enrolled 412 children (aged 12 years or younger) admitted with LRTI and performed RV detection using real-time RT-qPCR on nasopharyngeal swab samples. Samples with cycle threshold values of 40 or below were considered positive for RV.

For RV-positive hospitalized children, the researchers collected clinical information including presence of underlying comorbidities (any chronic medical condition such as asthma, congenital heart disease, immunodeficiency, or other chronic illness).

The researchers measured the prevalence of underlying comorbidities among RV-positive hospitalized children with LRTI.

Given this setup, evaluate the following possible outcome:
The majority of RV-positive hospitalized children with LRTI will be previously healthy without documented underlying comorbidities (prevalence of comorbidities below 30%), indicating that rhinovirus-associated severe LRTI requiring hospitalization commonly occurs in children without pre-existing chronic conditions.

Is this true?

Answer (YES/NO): NO